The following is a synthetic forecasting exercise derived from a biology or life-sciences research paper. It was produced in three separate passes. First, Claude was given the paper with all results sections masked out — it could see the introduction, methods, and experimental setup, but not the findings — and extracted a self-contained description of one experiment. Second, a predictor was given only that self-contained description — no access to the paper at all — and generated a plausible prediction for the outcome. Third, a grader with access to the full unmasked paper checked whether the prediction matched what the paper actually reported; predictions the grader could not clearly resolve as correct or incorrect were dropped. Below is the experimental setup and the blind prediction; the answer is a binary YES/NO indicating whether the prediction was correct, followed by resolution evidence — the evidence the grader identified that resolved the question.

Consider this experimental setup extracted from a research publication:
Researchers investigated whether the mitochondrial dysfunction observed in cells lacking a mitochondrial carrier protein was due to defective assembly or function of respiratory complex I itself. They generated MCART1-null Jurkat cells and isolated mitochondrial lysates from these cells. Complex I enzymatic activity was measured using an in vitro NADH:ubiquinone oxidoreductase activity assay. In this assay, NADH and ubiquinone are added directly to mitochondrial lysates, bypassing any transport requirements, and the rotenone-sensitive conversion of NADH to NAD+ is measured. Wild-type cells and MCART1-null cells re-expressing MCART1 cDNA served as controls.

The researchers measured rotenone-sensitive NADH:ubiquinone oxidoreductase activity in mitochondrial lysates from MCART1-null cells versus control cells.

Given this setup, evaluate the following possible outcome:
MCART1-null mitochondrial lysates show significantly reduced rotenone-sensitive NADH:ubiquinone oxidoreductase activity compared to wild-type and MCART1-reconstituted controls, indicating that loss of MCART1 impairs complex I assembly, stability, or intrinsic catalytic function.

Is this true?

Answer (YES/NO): NO